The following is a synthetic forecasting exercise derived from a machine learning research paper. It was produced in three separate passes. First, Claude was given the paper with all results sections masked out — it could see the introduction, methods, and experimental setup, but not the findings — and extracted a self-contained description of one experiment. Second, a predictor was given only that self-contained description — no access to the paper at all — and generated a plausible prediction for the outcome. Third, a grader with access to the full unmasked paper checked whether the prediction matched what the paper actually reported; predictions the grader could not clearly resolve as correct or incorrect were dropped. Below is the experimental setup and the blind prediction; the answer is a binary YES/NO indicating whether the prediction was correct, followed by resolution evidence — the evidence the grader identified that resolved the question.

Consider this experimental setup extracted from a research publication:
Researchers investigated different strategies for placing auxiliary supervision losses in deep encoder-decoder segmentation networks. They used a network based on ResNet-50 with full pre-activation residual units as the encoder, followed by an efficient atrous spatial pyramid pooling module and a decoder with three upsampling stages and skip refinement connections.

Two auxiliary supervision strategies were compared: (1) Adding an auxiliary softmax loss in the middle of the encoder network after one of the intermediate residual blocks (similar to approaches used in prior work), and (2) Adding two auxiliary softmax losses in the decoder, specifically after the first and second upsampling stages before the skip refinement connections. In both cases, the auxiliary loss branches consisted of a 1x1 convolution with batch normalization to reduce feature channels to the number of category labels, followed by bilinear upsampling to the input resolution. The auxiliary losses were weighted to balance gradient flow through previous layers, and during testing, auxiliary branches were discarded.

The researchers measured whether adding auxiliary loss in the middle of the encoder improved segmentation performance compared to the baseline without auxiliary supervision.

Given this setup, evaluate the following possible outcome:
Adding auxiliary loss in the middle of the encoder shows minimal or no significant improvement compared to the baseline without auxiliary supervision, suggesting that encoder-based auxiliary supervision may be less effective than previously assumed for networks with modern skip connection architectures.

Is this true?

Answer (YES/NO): YES